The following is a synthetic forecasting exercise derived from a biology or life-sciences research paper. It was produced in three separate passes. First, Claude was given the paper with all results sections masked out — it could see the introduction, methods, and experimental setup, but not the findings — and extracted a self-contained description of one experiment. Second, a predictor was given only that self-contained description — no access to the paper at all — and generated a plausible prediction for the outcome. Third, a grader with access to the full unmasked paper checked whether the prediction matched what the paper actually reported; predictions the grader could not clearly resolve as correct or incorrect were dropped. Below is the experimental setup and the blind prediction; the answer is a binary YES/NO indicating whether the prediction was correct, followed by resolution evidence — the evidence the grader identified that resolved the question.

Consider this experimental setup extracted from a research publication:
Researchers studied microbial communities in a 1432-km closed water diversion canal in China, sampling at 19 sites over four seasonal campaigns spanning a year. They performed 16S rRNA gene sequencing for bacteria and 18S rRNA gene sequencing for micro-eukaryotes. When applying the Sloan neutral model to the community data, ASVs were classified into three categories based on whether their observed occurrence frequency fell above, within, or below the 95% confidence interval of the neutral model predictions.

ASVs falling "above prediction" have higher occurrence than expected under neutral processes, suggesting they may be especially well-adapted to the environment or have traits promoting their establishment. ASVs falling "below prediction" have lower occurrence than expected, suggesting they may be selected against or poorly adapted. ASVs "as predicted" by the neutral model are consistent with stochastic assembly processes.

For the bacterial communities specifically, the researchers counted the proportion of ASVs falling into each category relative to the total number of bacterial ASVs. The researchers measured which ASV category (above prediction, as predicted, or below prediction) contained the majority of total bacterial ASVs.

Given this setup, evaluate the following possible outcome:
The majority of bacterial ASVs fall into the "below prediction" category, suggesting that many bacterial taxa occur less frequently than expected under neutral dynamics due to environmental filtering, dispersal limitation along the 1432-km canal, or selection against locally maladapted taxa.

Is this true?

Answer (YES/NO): NO